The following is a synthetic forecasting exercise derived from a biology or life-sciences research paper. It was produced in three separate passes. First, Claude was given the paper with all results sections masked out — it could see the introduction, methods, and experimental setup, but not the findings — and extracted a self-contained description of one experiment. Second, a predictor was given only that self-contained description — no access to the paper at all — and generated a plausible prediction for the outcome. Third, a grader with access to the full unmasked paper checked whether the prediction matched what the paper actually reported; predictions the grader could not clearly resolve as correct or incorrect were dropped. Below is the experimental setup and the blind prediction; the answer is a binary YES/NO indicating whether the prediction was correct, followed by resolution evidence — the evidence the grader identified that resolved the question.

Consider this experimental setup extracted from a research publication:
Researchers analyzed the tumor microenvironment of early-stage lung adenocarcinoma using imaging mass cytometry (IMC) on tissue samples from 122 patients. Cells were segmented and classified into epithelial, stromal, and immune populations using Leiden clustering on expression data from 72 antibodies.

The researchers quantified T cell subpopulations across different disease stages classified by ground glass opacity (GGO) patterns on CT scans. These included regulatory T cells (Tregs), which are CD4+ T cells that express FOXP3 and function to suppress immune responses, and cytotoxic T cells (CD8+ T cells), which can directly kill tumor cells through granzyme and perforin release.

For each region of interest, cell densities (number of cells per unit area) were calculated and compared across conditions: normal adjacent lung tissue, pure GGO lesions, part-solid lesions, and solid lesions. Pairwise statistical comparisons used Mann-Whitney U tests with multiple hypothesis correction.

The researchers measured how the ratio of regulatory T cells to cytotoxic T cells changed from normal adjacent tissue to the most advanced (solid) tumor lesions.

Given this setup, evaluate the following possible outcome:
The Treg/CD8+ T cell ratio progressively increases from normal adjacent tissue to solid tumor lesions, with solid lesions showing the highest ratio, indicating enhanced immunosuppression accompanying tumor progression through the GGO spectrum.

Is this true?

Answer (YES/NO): NO